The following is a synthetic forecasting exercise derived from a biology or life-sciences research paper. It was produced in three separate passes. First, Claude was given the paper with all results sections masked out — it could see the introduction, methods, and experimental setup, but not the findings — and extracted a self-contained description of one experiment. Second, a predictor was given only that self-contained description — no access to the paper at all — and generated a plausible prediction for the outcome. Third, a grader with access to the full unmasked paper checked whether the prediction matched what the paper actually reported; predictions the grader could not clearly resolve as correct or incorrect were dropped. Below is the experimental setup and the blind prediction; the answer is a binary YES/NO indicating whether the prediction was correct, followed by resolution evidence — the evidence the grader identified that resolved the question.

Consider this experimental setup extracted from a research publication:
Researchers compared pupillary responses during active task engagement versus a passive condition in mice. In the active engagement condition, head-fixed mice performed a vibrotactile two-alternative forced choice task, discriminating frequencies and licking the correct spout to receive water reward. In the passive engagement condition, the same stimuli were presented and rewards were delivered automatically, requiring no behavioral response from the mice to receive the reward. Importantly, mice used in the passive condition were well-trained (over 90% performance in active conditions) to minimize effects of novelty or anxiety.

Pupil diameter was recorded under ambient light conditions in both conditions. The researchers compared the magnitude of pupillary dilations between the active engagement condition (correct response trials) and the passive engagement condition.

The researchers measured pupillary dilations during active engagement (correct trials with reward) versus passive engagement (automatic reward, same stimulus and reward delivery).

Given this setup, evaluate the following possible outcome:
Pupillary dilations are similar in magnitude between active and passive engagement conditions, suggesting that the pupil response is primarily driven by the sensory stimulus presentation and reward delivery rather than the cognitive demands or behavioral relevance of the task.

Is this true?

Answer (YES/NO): NO